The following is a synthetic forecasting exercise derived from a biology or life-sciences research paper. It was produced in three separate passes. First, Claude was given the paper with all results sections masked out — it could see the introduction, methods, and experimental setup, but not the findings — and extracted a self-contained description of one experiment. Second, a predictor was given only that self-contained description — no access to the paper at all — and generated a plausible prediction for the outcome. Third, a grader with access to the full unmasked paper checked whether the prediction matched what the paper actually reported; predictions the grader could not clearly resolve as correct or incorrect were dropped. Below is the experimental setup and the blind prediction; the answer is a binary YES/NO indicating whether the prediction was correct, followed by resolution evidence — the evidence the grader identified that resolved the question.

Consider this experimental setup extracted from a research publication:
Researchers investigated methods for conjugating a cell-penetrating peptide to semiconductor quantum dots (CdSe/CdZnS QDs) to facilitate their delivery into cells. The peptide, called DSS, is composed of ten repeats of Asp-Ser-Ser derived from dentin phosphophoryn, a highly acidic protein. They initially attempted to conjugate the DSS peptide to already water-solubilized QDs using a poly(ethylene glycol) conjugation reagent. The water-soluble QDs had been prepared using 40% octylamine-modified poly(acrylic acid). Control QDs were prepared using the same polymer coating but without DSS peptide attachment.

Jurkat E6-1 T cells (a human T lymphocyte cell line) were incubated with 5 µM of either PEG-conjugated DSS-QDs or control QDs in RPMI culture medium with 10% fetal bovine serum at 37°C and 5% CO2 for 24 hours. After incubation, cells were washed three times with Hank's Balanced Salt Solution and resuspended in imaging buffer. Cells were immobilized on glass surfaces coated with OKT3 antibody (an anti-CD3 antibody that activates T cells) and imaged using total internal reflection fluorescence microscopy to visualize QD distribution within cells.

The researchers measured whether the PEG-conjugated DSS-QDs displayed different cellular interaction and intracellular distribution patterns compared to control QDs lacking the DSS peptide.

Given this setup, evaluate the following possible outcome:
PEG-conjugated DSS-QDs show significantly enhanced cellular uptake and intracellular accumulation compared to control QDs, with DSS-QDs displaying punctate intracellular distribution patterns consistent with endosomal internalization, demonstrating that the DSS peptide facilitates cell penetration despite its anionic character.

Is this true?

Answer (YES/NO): NO